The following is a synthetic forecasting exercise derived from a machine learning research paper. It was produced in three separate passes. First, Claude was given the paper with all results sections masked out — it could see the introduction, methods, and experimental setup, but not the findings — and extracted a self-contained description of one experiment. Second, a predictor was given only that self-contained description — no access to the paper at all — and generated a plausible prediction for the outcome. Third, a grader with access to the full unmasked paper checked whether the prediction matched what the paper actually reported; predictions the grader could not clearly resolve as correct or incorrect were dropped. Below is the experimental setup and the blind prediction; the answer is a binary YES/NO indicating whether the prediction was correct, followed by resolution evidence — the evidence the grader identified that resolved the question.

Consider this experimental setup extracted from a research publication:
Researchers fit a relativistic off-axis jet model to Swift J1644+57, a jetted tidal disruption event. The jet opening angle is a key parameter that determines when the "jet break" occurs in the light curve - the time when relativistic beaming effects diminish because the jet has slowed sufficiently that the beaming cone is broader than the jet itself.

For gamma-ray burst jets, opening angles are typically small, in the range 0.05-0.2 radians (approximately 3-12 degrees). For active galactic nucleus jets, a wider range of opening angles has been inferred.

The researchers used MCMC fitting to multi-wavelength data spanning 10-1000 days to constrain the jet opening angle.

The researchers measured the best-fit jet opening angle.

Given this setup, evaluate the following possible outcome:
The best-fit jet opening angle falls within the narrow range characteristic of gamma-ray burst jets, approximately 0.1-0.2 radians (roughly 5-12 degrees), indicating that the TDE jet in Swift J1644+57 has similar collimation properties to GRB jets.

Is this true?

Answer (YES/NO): NO